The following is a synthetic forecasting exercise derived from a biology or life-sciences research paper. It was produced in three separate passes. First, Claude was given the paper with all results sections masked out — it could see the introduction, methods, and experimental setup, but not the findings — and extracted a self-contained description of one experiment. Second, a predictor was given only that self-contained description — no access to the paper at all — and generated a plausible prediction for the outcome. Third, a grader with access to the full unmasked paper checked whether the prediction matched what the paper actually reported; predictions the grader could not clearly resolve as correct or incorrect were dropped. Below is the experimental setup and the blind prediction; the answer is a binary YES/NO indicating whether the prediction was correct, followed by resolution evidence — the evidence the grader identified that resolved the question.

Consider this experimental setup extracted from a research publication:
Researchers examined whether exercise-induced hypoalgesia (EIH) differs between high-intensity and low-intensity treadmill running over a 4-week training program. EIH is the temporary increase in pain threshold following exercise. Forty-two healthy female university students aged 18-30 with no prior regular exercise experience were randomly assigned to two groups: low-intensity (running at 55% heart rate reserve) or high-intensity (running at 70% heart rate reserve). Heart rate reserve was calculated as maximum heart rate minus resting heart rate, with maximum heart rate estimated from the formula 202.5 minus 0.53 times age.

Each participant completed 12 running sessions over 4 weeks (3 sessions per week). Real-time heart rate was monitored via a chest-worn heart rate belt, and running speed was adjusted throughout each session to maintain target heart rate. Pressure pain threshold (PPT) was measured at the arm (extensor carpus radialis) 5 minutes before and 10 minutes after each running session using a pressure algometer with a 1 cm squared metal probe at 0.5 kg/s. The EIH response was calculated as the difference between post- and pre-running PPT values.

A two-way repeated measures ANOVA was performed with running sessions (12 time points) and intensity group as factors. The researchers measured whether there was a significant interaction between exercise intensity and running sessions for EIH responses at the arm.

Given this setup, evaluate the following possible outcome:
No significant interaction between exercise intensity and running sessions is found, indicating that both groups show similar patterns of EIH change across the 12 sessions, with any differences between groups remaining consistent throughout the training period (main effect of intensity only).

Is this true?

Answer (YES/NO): NO